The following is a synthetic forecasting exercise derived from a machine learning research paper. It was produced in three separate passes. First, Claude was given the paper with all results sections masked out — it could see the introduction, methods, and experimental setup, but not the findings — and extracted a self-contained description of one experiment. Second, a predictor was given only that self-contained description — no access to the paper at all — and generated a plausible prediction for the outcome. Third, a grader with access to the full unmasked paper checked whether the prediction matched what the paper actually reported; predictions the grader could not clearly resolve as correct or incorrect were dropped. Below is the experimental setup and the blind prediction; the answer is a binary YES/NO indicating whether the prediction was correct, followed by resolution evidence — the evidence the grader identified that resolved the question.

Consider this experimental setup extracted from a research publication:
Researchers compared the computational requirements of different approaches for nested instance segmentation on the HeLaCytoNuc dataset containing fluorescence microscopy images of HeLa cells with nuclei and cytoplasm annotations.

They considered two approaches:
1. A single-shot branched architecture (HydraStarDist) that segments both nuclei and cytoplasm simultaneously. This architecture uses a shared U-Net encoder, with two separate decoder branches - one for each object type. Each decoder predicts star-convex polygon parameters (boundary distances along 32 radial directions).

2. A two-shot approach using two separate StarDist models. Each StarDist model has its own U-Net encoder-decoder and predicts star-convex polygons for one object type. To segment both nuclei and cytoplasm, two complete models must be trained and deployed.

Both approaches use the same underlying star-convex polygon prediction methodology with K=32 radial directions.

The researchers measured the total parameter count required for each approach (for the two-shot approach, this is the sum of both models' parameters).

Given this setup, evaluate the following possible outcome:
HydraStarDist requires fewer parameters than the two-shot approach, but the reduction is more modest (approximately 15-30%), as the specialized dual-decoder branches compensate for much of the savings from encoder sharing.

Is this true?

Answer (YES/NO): NO